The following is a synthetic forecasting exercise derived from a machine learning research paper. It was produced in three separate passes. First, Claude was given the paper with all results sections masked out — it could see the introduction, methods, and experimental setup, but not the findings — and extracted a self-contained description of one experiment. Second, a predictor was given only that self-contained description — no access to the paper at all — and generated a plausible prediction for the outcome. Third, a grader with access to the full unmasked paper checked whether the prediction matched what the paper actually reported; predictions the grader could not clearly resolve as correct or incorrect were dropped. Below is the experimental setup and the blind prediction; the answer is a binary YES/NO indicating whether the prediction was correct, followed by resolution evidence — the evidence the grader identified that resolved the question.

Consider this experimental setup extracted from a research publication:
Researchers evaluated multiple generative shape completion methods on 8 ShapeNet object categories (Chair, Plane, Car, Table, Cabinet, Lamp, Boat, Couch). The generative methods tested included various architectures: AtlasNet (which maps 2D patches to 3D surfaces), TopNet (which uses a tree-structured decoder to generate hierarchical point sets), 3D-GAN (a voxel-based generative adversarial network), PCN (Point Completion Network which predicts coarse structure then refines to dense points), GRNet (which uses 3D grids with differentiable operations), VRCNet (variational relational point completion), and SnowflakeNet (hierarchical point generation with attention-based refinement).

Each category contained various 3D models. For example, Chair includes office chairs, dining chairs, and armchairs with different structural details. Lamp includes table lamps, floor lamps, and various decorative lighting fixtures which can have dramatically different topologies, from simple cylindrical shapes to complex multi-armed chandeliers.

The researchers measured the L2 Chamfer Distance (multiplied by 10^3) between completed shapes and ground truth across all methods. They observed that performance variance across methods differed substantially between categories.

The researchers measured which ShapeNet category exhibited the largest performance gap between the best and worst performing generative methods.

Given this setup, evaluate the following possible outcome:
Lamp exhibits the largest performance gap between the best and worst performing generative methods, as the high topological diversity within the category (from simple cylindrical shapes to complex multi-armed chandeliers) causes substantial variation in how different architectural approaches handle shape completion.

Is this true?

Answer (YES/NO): YES